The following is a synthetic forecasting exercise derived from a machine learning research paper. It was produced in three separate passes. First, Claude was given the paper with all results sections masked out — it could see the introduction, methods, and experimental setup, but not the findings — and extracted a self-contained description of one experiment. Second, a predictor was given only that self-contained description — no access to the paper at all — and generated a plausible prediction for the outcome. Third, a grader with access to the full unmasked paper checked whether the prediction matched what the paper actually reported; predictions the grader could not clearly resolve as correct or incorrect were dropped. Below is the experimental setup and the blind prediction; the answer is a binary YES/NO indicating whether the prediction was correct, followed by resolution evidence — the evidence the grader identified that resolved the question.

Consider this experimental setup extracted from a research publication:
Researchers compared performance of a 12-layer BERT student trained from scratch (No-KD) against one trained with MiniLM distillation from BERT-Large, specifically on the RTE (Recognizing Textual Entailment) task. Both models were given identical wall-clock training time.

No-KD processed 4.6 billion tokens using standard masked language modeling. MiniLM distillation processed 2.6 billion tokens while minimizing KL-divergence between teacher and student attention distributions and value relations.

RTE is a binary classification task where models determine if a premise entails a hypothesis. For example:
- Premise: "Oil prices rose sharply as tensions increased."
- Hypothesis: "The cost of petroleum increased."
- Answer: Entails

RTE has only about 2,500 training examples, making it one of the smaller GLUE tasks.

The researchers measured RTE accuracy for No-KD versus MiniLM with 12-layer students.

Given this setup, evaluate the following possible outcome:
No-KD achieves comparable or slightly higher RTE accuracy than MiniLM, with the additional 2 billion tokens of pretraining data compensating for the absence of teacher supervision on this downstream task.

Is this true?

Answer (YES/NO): NO